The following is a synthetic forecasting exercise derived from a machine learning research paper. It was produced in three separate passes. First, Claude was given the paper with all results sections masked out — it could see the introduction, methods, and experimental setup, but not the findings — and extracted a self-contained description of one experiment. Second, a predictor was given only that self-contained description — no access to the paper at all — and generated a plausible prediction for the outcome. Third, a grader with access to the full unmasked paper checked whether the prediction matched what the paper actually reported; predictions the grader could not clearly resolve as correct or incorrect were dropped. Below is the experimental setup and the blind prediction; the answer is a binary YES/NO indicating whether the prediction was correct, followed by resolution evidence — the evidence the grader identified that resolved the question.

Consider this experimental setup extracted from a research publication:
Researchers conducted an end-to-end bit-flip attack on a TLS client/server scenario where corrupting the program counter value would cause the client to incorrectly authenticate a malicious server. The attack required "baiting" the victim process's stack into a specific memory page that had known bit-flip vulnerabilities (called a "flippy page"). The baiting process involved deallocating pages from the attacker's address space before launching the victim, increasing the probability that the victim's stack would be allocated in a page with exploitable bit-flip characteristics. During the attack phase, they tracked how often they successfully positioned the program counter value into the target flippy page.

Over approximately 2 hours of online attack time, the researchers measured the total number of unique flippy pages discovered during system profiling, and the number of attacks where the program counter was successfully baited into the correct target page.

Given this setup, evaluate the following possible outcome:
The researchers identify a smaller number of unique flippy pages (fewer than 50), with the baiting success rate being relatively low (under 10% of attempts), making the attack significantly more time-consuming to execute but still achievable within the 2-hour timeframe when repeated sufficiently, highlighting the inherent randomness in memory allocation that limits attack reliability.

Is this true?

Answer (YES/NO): NO